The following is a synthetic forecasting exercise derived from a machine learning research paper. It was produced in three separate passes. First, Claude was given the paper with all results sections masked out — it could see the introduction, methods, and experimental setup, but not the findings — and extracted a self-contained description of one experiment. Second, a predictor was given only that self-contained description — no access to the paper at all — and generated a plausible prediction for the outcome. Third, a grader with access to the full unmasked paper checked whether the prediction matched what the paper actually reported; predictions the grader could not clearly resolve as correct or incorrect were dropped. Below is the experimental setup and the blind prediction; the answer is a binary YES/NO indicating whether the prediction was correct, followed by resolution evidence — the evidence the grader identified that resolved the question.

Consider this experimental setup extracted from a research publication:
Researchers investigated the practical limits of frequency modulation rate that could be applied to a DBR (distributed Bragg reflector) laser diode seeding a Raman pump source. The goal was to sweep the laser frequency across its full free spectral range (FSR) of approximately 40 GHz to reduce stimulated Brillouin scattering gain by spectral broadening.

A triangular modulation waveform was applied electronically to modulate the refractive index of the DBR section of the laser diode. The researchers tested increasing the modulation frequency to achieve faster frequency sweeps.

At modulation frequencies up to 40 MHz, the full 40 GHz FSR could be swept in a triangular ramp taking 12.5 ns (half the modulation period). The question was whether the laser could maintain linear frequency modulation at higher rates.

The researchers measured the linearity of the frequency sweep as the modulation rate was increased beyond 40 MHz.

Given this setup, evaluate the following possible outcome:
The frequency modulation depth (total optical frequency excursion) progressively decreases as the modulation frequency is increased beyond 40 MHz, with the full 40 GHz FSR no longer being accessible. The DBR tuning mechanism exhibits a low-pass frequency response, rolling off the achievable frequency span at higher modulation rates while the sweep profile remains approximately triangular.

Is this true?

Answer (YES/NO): NO